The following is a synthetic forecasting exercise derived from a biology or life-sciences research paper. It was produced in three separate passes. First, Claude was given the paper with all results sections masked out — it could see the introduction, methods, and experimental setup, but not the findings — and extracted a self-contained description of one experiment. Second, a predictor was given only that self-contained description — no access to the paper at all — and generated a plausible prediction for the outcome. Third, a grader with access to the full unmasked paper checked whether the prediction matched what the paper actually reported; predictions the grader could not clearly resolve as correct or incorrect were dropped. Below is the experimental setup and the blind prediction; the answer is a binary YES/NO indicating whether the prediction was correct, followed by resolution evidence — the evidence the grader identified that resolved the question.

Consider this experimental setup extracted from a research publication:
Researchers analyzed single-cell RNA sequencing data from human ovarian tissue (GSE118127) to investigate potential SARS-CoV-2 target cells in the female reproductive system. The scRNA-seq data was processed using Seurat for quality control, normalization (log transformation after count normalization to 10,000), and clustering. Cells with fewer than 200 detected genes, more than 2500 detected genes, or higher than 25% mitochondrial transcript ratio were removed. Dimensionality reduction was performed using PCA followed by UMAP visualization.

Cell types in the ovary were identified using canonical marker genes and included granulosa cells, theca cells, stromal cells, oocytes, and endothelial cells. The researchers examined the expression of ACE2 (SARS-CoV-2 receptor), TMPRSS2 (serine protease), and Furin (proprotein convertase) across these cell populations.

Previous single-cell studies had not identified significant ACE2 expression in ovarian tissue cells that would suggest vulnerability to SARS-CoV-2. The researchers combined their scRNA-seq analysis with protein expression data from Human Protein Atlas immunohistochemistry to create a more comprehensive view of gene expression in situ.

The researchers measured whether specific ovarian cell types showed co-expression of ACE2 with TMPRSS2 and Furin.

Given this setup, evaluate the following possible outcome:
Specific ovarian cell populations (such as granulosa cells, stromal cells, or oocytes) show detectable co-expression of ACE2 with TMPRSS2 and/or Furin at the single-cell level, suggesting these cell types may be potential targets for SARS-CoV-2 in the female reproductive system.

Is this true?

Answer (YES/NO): YES